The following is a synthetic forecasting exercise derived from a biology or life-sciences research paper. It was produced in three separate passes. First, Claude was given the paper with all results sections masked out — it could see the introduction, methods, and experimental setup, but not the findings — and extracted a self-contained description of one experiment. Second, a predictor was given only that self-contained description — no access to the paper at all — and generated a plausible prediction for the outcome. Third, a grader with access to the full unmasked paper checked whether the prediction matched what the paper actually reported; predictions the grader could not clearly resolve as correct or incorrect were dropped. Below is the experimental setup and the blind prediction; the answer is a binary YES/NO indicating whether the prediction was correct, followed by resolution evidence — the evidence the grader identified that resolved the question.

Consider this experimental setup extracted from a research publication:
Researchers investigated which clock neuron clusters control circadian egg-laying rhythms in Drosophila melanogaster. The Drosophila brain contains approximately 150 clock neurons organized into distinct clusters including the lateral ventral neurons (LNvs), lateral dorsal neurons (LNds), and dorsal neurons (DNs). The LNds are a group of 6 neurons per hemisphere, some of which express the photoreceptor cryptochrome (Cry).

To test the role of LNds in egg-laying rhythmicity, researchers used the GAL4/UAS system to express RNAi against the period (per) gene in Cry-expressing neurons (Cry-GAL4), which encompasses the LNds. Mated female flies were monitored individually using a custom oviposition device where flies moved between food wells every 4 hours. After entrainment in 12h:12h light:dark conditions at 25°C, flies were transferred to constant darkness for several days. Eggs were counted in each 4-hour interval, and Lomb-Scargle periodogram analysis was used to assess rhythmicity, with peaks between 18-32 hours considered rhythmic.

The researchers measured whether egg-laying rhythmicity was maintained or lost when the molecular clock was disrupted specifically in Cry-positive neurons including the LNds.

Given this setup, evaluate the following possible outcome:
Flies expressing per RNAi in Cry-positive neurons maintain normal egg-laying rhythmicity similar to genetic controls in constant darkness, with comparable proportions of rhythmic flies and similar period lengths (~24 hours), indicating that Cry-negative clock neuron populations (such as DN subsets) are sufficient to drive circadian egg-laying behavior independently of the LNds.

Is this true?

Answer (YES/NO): NO